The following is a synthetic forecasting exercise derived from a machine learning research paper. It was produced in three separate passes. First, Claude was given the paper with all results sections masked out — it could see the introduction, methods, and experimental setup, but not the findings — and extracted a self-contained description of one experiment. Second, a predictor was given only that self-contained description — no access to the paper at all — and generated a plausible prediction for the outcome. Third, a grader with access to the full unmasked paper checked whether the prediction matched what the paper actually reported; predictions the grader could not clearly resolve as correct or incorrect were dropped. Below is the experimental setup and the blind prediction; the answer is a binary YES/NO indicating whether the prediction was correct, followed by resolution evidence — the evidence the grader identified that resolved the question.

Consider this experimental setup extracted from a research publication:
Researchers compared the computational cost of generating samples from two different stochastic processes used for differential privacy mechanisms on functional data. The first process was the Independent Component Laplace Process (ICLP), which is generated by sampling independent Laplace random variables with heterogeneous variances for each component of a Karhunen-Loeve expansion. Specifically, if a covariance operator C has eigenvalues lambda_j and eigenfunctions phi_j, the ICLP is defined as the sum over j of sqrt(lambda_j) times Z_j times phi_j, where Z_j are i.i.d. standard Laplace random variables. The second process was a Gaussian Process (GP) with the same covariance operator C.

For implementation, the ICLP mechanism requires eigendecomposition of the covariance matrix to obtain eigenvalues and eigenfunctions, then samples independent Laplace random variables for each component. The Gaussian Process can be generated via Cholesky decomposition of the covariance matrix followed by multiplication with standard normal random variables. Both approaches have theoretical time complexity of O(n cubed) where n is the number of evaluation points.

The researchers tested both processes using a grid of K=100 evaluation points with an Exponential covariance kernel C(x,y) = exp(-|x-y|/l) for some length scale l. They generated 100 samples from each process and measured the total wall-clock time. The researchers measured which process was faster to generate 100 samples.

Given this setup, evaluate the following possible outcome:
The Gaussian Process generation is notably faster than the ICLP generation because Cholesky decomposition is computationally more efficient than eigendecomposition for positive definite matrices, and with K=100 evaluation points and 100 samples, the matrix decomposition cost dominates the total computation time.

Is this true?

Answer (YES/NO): YES